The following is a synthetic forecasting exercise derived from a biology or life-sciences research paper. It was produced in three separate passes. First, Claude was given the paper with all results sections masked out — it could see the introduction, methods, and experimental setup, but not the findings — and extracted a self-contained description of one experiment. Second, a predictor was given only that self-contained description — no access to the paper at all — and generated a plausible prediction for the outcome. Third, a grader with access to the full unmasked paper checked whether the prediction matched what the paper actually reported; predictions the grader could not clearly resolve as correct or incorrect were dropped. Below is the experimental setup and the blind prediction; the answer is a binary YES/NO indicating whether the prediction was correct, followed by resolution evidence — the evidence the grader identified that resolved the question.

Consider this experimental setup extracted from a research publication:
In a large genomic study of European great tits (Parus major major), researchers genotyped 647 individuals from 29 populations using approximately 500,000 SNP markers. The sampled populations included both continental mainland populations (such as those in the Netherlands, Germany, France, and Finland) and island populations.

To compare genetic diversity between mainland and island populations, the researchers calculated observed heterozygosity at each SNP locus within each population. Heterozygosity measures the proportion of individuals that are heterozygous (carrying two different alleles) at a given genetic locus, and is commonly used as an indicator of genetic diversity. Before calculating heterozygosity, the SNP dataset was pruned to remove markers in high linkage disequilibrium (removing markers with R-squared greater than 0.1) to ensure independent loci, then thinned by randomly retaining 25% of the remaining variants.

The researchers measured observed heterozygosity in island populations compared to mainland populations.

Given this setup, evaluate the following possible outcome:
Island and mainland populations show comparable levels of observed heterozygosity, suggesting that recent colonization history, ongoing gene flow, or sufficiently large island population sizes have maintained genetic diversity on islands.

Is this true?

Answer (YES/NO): NO